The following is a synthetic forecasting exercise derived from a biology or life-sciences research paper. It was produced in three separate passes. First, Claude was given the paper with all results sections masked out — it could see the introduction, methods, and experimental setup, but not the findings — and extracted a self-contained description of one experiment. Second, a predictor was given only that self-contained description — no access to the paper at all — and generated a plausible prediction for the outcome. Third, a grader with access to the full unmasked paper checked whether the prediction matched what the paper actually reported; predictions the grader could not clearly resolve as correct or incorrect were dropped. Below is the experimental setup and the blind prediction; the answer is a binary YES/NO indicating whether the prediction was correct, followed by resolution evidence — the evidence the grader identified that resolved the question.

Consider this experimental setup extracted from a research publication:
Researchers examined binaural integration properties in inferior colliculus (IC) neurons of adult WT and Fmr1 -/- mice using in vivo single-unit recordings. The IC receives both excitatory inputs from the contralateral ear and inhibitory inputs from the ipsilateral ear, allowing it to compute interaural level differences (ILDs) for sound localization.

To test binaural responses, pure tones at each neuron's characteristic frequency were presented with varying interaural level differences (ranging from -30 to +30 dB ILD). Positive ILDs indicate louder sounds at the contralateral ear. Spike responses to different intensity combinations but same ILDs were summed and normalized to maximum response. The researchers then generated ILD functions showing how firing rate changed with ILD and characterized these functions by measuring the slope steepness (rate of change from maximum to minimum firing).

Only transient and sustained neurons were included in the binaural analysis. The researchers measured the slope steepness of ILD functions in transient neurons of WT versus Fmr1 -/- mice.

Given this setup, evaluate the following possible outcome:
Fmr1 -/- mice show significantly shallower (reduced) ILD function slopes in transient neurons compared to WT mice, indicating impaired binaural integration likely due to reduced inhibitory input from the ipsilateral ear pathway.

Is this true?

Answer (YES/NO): YES